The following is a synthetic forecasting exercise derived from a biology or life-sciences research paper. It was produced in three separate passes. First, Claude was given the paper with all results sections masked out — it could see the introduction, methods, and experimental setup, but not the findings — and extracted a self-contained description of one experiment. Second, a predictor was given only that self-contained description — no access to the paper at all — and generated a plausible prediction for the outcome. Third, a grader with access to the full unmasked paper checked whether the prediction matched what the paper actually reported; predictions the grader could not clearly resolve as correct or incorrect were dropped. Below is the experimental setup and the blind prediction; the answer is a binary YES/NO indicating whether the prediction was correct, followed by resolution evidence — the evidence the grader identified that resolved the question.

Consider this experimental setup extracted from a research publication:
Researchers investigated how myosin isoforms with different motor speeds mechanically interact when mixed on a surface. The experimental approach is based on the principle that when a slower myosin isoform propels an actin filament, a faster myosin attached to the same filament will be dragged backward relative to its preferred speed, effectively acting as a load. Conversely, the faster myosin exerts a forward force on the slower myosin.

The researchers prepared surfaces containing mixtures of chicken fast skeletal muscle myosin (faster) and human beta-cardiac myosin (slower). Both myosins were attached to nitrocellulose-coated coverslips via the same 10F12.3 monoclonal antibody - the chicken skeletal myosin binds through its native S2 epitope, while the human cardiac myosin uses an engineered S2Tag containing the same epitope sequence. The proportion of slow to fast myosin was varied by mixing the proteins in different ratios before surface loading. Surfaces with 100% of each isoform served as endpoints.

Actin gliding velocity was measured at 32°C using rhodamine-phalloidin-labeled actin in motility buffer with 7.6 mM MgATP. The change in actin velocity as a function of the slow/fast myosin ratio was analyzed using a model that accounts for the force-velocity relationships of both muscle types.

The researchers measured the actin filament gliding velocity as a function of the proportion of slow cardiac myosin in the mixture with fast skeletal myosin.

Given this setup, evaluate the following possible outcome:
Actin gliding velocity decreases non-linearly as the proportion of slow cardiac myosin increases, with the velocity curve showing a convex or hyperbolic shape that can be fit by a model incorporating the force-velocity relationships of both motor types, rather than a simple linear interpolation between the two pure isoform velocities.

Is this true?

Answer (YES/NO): YES